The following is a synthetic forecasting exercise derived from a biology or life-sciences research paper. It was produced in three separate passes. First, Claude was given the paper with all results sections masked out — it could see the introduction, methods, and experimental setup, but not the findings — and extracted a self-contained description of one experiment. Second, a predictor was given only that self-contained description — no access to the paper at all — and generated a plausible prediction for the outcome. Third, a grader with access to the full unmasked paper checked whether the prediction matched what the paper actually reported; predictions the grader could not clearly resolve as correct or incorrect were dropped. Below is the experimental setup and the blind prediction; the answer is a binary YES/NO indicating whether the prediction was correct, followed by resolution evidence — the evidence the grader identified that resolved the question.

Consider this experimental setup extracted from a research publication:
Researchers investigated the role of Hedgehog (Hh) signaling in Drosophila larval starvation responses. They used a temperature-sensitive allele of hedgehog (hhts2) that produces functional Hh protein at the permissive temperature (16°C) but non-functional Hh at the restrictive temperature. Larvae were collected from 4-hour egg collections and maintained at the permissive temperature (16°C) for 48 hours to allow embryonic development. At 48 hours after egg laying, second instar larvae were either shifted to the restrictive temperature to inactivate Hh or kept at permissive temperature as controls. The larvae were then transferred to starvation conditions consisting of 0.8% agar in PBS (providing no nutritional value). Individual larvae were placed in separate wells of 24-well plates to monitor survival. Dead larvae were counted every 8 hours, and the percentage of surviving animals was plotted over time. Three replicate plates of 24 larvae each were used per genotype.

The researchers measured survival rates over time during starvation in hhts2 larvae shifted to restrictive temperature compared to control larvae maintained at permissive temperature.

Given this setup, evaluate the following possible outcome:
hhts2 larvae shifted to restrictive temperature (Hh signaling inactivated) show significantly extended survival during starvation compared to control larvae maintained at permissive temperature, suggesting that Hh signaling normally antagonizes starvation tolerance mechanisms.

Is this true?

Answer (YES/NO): NO